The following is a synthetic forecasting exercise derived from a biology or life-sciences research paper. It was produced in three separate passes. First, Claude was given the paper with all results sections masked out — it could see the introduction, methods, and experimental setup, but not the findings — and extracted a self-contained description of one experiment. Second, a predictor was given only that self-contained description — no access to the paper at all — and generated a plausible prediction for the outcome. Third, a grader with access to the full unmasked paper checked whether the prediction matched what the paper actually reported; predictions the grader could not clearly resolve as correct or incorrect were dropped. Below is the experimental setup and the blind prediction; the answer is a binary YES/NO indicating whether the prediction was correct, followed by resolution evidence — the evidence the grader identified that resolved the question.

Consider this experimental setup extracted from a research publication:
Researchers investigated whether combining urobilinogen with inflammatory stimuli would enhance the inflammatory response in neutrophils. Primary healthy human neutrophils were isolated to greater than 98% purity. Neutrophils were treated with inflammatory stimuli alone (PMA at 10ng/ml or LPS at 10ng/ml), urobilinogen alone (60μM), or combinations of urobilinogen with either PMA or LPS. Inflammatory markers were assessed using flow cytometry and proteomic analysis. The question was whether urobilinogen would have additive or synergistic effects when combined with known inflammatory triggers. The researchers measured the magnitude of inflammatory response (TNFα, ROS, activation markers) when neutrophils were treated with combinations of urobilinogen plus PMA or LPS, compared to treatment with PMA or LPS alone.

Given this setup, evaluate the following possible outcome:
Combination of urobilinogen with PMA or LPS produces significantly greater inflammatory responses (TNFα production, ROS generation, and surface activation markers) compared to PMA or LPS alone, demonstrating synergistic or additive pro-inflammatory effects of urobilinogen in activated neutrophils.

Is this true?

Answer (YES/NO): YES